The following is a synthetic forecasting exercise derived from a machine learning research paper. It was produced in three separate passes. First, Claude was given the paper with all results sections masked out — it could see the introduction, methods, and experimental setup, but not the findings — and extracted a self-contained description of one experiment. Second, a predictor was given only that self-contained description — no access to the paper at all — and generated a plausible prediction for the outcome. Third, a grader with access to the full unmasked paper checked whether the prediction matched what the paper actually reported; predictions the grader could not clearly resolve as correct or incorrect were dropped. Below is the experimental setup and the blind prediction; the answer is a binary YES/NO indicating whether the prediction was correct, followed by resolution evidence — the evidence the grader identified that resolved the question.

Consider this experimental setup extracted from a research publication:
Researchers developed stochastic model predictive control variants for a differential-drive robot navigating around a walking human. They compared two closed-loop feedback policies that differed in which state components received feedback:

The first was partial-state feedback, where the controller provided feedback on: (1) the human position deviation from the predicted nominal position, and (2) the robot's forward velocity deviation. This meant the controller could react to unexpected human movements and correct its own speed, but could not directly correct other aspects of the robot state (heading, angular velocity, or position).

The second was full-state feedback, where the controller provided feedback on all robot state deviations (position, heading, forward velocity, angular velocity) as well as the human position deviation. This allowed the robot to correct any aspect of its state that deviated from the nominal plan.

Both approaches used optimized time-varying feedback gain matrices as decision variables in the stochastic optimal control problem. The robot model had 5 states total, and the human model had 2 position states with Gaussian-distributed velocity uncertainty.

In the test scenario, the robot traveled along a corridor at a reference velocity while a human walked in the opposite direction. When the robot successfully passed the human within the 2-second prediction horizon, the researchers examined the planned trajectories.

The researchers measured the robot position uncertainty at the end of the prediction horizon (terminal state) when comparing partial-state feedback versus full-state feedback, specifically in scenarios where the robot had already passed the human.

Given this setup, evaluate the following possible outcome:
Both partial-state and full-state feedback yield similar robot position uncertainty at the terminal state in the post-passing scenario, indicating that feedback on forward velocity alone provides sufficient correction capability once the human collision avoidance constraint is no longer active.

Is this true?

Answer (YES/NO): NO